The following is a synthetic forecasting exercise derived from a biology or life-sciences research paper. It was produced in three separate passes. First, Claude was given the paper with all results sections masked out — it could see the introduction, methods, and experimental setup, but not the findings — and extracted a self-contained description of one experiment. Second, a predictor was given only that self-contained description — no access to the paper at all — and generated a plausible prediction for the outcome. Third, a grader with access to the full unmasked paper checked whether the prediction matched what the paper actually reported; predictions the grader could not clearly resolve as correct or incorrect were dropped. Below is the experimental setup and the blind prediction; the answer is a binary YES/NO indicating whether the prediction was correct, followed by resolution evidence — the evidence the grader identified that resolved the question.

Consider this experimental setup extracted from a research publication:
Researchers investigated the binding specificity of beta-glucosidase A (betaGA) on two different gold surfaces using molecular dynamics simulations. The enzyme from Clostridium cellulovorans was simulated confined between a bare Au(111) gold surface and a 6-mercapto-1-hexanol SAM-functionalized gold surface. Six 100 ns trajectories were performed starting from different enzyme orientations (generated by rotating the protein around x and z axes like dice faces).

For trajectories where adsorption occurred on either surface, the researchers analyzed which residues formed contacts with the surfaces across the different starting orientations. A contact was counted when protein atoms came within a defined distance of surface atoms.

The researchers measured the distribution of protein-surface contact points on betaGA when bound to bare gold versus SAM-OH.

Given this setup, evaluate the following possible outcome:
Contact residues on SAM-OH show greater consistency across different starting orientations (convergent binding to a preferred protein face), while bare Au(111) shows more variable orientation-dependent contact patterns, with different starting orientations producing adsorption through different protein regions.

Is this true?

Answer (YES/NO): YES